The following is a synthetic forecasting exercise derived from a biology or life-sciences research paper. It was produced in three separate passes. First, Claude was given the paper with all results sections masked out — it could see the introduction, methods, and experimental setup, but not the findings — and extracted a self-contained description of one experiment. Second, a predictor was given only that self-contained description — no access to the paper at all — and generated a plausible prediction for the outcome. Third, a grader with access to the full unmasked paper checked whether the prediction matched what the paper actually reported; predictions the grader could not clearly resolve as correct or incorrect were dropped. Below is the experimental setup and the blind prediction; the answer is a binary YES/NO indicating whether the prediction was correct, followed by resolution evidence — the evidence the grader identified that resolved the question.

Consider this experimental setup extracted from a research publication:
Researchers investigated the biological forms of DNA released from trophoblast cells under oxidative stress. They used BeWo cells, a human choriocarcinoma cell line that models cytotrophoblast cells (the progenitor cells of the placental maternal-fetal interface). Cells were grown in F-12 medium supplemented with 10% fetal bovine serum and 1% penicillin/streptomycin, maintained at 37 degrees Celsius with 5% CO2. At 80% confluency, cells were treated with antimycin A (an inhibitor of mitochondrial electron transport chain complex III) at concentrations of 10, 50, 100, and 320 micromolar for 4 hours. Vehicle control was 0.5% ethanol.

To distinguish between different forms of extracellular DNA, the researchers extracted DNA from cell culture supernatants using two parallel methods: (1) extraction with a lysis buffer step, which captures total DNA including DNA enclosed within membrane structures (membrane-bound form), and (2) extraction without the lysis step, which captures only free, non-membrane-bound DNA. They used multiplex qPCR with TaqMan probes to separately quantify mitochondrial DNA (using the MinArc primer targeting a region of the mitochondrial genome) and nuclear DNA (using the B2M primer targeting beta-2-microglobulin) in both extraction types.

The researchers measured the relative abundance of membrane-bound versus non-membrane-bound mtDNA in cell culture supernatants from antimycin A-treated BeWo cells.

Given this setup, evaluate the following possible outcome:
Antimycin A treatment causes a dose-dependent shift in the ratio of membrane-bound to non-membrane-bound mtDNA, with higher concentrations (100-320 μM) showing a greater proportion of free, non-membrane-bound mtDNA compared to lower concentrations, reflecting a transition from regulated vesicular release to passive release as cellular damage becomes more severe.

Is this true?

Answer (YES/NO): NO